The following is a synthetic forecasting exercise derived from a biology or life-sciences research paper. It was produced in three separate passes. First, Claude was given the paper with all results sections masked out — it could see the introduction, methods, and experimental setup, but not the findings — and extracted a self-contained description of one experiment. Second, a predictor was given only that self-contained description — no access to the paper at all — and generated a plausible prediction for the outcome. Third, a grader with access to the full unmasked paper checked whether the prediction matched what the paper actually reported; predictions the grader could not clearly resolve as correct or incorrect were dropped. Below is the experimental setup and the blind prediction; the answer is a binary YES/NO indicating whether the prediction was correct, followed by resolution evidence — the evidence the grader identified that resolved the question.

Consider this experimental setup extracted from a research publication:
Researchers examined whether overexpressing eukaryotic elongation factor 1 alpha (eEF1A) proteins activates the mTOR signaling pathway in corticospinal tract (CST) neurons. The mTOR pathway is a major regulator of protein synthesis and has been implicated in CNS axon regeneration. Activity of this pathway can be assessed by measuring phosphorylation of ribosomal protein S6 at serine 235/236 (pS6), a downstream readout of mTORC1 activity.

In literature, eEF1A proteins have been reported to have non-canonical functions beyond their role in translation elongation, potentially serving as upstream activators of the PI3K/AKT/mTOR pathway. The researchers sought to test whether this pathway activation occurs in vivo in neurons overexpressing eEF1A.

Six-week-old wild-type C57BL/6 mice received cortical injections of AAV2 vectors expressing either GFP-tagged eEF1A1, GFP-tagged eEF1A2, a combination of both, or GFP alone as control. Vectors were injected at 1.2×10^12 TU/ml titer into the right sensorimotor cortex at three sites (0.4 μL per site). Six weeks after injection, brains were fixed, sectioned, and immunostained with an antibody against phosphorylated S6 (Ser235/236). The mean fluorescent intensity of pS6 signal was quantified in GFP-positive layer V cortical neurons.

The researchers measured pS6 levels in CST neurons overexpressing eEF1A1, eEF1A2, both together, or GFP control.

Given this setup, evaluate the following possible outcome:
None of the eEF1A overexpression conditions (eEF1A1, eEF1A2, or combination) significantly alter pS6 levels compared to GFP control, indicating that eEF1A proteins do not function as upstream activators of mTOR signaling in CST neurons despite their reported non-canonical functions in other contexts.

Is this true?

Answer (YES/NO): NO